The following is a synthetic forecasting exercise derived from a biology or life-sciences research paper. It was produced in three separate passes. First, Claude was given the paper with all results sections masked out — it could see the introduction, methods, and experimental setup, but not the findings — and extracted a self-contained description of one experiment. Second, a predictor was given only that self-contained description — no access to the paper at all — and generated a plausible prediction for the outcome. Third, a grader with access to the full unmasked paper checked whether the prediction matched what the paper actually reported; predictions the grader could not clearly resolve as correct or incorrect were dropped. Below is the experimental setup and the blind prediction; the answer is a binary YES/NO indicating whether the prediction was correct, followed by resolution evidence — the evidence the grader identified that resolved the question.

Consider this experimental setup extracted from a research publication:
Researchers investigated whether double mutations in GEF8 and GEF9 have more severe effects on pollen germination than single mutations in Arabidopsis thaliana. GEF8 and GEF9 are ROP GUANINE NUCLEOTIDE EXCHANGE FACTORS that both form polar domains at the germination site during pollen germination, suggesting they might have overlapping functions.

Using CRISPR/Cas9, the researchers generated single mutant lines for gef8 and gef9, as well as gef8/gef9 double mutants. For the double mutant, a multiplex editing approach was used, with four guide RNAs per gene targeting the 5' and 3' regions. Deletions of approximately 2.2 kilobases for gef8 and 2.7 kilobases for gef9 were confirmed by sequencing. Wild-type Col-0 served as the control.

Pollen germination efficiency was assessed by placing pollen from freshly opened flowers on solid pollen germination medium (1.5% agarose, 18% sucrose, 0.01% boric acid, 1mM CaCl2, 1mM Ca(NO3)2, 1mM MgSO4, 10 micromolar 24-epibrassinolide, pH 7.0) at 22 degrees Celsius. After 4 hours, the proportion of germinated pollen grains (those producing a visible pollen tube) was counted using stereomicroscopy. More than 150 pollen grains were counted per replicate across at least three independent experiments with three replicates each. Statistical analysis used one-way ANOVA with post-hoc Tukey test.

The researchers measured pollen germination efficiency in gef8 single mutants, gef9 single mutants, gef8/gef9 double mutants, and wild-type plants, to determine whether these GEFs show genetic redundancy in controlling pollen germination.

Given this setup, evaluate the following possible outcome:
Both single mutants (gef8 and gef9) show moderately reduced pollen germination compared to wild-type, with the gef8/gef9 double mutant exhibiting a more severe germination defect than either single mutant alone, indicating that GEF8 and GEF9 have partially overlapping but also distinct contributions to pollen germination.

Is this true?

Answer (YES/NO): YES